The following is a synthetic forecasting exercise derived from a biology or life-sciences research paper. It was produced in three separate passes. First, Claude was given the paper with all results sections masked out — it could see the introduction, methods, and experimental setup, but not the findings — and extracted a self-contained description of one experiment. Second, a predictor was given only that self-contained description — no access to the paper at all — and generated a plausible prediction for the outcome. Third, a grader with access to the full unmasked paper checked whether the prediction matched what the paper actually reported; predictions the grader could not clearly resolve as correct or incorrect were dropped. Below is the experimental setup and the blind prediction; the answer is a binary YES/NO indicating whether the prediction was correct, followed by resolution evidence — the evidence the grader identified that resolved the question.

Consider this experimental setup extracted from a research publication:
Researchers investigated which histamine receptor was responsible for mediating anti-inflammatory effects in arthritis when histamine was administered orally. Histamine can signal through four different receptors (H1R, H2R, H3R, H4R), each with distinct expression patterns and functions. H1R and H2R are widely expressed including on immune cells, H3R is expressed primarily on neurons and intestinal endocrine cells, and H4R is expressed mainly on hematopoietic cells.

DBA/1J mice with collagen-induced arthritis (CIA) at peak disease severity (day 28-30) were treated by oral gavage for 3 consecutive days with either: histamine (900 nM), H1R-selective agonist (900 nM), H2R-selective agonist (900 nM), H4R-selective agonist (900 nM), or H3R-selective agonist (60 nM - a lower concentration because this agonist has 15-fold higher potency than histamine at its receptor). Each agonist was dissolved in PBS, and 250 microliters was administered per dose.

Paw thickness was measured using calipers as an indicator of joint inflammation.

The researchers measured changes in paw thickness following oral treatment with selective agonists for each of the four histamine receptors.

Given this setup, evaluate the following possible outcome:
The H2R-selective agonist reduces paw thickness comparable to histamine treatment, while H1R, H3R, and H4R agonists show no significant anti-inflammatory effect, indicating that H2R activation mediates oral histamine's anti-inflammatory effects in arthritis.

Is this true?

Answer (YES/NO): NO